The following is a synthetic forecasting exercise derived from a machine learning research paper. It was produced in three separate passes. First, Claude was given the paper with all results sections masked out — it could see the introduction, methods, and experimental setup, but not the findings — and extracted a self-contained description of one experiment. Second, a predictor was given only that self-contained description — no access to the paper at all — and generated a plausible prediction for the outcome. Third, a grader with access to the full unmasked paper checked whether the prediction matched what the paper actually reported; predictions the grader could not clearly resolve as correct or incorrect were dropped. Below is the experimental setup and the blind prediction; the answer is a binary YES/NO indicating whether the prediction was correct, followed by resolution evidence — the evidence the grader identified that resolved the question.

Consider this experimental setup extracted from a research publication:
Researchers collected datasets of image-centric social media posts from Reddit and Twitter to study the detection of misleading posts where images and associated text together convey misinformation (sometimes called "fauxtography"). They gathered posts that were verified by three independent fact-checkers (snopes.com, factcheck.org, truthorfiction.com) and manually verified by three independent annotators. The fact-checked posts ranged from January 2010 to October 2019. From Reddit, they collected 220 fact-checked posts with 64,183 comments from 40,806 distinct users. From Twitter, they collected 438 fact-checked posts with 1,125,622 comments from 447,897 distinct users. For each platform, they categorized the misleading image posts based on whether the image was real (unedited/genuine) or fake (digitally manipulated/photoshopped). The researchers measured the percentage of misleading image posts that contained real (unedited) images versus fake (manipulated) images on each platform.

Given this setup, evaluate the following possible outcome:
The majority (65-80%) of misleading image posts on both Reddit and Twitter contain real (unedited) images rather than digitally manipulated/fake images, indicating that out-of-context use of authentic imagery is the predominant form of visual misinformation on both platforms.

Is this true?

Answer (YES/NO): NO